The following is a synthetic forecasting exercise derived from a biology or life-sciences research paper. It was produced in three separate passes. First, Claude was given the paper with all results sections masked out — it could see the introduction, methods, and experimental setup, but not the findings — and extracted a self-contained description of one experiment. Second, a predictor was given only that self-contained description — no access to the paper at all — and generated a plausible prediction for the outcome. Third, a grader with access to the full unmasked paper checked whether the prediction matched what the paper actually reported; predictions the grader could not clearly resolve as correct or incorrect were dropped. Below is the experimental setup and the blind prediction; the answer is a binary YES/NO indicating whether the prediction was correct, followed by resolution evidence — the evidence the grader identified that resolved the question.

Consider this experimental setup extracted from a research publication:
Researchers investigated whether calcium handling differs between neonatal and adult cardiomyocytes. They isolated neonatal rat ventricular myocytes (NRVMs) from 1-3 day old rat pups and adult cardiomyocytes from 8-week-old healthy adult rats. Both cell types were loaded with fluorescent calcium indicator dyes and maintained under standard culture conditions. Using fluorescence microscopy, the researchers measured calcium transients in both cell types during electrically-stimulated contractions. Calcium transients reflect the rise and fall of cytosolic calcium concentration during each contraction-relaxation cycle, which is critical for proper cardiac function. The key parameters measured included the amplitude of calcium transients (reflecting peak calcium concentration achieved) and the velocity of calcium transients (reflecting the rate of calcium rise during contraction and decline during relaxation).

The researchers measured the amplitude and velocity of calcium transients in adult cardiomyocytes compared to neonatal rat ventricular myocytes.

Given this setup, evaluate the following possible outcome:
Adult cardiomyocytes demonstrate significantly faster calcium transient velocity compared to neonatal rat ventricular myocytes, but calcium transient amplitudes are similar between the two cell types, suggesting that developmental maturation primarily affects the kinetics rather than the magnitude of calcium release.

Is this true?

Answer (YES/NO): NO